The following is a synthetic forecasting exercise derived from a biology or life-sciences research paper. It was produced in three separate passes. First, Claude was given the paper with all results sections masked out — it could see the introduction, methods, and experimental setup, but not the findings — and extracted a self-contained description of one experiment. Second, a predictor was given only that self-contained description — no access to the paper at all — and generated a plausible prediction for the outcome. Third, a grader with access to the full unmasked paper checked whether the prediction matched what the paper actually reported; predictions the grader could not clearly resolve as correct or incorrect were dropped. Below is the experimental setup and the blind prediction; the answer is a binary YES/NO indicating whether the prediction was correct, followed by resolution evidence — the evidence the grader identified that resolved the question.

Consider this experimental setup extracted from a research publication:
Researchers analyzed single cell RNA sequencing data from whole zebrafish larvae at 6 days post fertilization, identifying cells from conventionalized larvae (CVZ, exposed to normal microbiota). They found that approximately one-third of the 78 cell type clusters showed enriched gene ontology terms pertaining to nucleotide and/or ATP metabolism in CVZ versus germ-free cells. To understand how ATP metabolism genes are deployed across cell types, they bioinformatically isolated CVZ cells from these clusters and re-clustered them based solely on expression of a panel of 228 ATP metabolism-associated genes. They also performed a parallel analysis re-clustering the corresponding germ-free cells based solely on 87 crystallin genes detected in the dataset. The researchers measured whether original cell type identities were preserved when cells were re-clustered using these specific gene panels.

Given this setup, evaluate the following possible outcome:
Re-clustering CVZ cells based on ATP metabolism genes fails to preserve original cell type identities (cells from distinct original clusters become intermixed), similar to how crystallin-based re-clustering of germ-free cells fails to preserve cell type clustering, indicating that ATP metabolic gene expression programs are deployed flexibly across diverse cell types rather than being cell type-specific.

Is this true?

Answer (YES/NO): NO